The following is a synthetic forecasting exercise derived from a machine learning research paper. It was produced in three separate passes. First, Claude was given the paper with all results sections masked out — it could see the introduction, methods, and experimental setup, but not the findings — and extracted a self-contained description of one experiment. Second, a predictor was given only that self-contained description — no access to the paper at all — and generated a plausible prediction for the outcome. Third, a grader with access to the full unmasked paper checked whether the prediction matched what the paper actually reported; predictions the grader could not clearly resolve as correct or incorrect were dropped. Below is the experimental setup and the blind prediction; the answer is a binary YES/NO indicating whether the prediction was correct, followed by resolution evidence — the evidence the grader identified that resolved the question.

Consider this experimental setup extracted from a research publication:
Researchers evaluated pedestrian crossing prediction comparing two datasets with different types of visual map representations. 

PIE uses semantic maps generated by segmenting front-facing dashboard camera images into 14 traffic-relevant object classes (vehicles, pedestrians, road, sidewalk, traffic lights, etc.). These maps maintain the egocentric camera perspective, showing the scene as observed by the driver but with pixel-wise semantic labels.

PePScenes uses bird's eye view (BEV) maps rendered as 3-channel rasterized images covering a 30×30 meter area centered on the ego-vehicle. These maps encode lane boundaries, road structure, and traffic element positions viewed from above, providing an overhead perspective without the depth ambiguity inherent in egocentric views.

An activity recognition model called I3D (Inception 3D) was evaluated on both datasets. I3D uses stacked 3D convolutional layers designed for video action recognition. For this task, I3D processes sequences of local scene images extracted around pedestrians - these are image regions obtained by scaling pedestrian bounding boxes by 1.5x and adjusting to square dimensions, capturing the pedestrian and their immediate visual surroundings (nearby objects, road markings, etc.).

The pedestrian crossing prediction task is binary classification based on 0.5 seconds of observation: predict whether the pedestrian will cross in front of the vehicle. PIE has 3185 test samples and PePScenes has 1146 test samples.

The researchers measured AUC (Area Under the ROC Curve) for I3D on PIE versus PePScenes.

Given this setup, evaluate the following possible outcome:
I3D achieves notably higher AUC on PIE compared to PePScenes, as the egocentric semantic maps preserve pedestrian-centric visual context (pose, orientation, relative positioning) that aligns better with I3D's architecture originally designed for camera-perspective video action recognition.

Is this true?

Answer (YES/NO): NO